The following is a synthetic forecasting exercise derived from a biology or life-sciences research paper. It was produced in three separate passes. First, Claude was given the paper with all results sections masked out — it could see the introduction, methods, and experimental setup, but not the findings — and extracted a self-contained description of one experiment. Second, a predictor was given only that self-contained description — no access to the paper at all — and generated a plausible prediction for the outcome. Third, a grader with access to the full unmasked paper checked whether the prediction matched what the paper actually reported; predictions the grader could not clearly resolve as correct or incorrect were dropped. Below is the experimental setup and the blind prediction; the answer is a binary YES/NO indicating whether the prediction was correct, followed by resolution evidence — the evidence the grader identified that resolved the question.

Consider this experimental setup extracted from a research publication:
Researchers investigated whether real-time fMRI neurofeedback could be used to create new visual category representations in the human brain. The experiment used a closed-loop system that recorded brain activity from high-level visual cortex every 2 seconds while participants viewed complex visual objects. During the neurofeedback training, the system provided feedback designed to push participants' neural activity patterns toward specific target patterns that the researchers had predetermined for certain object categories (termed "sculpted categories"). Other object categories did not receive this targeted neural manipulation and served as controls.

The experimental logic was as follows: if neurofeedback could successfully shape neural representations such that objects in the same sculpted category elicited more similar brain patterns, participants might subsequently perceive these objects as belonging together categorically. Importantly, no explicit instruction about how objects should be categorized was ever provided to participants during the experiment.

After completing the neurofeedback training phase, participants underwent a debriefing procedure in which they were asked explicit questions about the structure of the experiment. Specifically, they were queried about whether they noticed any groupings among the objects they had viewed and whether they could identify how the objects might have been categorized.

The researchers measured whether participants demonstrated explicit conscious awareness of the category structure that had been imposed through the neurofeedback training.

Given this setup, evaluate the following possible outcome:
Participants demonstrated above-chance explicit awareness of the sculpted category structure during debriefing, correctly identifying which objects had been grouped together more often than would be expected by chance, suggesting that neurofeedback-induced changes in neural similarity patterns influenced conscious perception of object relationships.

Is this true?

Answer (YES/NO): NO